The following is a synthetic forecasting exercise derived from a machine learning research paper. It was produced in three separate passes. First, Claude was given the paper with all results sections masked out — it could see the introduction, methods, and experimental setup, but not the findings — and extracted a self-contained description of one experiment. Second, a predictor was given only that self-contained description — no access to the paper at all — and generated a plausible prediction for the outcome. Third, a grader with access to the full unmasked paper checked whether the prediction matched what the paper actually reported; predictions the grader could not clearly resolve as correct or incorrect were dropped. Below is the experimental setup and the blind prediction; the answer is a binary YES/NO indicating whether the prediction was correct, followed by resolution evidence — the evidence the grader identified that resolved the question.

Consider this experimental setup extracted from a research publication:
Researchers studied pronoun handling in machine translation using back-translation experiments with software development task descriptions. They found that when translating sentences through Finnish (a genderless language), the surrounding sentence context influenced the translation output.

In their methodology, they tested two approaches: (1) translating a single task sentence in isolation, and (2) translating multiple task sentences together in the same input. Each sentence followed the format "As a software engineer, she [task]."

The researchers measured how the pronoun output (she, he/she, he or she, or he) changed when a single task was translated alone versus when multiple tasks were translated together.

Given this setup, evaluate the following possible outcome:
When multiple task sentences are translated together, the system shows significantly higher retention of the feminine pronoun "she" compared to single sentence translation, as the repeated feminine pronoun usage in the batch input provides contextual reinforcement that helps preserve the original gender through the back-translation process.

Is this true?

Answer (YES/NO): NO